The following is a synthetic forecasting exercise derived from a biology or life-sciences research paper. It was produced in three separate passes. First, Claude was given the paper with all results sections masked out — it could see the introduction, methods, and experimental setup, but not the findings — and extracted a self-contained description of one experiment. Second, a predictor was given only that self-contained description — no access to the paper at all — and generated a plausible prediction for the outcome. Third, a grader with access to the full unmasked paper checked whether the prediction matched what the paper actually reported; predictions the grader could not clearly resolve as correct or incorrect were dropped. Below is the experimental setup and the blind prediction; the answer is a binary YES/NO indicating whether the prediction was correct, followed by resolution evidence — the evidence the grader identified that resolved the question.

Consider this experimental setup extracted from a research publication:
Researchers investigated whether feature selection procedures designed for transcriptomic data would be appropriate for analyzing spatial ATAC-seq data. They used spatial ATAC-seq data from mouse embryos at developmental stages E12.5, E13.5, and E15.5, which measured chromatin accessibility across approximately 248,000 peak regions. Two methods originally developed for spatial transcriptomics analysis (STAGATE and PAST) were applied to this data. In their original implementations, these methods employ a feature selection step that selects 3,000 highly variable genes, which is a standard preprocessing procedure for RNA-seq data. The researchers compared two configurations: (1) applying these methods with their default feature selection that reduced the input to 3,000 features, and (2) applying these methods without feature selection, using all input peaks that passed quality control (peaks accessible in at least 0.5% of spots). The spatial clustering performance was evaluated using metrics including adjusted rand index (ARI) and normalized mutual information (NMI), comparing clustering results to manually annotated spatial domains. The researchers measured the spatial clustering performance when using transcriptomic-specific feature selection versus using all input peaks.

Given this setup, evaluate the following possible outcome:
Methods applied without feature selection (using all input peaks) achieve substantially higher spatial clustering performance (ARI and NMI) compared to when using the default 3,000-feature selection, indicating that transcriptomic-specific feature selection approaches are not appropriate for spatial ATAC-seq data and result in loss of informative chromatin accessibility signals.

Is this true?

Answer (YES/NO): YES